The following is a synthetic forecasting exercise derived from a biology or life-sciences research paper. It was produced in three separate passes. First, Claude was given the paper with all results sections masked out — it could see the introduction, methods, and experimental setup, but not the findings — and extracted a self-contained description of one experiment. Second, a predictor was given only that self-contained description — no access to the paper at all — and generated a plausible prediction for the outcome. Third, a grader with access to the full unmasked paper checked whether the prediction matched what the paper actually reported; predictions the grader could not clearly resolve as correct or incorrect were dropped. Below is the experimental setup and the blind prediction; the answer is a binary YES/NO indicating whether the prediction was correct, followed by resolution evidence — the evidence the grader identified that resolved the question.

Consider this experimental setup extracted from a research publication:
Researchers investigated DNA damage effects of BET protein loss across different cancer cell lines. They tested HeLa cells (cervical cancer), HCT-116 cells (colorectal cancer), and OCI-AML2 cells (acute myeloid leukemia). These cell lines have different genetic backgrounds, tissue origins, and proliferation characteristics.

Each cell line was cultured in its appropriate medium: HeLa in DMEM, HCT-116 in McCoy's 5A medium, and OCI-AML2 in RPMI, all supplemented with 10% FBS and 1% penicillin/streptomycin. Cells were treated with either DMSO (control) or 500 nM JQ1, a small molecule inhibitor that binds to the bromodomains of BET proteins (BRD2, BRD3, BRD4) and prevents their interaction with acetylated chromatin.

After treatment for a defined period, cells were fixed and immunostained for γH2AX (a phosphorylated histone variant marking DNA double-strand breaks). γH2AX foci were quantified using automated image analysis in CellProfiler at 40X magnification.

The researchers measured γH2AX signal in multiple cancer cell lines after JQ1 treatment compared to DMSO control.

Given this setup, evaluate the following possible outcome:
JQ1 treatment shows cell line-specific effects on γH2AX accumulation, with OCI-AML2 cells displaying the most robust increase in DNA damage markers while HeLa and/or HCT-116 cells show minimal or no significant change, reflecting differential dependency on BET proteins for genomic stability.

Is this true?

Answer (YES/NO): NO